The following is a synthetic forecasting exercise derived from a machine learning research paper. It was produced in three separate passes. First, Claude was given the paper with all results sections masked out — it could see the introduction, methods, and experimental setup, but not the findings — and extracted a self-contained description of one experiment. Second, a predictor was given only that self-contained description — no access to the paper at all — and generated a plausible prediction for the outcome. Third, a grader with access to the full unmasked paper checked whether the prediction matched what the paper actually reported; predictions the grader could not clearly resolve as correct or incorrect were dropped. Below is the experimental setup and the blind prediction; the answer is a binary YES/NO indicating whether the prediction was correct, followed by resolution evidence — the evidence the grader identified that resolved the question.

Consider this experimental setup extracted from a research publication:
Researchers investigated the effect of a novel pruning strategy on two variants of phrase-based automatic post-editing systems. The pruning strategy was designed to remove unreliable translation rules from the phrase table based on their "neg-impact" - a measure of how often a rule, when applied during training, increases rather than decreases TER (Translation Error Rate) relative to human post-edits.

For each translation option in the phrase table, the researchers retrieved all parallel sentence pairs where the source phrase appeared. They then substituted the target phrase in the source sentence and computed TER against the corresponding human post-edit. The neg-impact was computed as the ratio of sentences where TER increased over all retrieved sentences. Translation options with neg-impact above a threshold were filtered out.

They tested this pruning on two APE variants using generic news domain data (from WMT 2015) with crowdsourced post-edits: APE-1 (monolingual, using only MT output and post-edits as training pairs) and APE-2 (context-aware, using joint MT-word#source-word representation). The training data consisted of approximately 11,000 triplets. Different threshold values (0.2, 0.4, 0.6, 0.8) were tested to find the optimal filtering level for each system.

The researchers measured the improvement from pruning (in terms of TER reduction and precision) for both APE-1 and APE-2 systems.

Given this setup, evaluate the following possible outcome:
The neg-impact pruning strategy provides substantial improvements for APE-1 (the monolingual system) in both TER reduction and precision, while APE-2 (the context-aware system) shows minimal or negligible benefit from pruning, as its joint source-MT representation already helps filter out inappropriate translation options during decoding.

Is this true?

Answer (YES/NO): NO